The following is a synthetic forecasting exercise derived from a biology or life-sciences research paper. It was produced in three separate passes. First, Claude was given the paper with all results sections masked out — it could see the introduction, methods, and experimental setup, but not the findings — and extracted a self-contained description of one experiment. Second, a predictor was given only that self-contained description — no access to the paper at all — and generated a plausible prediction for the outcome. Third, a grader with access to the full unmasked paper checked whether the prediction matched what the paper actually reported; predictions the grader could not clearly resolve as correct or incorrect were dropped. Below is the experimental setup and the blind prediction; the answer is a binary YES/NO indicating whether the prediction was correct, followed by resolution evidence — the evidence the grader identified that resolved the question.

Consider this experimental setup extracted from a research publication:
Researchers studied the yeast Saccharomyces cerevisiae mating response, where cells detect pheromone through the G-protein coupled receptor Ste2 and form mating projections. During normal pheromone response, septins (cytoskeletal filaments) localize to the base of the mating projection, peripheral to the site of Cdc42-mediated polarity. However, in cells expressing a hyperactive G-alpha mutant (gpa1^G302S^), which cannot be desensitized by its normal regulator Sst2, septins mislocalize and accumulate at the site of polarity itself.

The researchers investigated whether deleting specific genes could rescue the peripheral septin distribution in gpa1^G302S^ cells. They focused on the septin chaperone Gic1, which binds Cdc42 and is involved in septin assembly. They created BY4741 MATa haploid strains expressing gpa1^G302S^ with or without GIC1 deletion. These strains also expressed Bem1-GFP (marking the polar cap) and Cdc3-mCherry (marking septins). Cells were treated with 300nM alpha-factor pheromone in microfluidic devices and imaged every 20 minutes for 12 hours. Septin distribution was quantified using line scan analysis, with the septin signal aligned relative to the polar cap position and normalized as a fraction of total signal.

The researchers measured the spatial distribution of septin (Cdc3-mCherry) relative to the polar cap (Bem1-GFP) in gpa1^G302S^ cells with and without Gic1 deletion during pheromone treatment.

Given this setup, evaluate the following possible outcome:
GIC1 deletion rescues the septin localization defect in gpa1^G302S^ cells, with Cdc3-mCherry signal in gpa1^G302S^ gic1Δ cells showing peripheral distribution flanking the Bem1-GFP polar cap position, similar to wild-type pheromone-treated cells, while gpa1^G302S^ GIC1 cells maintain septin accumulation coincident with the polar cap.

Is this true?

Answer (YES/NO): YES